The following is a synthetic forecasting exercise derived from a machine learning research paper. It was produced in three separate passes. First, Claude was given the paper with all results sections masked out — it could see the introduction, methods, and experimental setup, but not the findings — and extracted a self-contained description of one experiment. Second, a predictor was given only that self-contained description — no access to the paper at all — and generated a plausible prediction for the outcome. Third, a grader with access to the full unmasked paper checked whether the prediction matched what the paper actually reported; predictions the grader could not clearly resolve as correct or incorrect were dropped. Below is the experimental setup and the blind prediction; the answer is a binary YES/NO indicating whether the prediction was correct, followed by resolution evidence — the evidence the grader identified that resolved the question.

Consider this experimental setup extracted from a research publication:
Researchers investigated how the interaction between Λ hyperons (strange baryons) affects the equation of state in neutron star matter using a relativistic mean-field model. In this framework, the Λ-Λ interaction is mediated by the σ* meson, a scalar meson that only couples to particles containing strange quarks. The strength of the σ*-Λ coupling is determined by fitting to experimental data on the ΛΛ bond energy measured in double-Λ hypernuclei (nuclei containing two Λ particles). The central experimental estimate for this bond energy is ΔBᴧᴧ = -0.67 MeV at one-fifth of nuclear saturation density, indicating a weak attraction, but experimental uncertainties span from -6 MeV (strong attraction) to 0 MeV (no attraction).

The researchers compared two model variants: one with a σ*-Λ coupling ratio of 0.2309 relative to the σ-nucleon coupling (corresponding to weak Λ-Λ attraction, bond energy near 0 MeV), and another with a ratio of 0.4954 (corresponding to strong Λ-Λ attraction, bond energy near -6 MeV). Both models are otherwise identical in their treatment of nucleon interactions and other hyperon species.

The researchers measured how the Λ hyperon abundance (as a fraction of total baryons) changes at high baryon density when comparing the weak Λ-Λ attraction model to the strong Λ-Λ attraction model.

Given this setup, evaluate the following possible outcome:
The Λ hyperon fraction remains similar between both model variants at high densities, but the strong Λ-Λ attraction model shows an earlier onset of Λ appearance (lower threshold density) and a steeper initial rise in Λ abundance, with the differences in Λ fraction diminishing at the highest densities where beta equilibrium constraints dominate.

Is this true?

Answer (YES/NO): NO